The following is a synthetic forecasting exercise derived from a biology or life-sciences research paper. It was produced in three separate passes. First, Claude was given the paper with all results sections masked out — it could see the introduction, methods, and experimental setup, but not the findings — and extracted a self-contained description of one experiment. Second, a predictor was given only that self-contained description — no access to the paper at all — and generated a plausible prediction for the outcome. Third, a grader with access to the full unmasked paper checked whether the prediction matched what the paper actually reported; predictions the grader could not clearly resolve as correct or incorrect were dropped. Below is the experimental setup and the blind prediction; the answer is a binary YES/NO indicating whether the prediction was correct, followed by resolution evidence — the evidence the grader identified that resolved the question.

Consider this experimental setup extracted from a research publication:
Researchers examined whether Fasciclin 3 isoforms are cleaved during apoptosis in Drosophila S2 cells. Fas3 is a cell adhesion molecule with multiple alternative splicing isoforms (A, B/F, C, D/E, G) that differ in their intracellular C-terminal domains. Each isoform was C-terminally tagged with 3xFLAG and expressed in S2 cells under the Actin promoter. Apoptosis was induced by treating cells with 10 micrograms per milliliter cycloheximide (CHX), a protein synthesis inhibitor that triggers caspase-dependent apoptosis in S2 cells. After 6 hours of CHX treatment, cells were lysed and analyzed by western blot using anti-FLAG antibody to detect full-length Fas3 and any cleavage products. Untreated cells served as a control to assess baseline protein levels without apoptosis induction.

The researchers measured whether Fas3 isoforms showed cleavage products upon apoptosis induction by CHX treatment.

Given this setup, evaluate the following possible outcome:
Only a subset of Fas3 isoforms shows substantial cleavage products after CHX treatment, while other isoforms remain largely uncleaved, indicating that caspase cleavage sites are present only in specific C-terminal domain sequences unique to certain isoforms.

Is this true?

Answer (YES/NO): NO